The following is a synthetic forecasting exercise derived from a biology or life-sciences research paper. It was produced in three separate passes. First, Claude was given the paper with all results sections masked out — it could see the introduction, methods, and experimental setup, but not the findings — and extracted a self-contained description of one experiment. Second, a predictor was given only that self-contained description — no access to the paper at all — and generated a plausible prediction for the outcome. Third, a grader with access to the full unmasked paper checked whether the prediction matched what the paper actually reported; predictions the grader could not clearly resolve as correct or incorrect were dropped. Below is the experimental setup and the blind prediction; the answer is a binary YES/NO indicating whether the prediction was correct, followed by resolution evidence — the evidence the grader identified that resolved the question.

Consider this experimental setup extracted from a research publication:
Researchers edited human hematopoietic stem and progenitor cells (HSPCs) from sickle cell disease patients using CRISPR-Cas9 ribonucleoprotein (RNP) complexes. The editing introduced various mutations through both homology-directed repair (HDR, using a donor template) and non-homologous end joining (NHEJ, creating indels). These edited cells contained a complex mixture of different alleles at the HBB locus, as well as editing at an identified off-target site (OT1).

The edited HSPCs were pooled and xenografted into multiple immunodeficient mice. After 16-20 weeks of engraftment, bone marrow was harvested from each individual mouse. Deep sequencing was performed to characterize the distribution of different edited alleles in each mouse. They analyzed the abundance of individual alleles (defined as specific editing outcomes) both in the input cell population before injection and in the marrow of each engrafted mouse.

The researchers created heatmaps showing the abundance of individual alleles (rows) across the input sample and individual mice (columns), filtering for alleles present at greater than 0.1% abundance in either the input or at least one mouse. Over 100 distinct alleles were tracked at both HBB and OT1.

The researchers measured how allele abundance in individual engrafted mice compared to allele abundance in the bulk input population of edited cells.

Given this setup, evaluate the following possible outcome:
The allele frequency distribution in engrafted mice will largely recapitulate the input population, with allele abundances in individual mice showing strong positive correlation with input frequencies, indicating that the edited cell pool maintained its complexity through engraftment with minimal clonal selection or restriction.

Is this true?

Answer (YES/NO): NO